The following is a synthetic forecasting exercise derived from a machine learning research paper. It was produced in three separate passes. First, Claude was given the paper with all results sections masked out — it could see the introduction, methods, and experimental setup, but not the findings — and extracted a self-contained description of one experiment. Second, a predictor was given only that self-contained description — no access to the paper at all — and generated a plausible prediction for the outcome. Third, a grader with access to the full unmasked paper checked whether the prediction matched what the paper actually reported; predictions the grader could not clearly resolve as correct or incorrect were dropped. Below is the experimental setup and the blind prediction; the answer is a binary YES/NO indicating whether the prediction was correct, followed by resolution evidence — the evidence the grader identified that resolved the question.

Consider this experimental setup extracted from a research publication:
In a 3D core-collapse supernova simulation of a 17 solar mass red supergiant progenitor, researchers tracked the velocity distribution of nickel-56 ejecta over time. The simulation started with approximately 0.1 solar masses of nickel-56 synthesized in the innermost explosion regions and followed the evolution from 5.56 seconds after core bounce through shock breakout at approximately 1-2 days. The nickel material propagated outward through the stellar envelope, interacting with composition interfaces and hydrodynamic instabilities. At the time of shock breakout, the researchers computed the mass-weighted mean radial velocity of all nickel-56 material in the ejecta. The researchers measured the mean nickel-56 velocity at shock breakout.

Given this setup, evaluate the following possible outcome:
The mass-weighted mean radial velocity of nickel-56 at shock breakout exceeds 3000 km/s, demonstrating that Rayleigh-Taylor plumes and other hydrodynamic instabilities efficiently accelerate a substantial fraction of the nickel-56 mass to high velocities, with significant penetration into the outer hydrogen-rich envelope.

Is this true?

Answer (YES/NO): YES